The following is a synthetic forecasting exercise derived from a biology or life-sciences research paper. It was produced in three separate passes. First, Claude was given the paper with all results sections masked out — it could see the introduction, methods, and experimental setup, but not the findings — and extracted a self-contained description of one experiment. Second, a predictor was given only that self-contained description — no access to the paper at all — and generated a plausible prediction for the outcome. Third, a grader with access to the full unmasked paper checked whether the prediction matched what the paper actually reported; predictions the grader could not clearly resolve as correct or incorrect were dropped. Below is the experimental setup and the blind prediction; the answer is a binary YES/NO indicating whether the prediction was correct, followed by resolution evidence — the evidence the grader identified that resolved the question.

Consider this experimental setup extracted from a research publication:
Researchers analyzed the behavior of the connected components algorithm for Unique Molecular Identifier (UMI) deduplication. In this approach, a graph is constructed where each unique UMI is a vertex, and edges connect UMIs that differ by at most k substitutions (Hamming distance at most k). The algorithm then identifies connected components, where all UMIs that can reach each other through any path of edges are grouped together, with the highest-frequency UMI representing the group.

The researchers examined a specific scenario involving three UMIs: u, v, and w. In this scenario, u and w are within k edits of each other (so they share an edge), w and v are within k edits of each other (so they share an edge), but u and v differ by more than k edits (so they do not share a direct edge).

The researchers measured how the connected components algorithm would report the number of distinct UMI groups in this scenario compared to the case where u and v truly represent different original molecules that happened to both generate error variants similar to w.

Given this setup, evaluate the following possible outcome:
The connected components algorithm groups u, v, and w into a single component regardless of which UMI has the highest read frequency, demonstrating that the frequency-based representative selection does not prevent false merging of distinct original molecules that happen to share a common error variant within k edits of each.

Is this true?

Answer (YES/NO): YES